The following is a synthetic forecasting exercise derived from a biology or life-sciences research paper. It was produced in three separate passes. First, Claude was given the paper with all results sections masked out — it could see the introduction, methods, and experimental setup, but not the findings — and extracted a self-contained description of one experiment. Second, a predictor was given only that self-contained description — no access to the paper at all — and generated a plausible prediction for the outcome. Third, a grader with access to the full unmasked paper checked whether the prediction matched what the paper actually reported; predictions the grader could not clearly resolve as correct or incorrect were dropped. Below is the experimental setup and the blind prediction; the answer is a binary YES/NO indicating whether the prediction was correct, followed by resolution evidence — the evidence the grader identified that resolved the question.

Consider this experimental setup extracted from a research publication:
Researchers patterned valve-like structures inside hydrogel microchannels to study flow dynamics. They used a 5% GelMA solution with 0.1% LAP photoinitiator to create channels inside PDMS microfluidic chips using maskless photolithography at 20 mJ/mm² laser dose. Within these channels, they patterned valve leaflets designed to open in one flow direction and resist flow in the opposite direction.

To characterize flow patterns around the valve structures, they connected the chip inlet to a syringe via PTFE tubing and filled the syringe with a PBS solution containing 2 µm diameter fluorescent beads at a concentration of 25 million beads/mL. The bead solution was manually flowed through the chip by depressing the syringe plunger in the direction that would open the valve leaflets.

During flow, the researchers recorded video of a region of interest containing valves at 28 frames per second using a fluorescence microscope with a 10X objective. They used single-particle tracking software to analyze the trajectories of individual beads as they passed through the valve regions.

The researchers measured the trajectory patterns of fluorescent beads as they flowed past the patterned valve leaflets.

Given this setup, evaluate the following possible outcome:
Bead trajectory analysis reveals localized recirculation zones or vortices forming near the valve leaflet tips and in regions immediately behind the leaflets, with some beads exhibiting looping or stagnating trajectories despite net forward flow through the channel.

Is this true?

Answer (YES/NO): YES